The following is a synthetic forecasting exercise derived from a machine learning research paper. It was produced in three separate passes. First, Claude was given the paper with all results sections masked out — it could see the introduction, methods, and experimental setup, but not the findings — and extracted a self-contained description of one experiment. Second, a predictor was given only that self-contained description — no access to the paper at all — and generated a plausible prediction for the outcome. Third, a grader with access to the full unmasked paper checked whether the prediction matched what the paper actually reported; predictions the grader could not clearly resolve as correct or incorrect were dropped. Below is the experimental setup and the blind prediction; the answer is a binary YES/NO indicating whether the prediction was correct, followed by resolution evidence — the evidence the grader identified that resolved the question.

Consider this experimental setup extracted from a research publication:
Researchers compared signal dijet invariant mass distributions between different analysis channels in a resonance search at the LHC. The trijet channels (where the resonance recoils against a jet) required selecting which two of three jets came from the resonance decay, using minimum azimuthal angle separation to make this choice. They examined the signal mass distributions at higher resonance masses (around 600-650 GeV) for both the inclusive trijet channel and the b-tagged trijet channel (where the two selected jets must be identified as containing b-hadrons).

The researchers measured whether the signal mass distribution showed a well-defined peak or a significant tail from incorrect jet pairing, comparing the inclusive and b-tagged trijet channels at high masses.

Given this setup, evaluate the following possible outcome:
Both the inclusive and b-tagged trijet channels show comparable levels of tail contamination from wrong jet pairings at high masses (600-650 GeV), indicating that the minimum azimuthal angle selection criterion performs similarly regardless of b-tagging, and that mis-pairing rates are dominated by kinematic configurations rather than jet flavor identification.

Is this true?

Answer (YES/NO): NO